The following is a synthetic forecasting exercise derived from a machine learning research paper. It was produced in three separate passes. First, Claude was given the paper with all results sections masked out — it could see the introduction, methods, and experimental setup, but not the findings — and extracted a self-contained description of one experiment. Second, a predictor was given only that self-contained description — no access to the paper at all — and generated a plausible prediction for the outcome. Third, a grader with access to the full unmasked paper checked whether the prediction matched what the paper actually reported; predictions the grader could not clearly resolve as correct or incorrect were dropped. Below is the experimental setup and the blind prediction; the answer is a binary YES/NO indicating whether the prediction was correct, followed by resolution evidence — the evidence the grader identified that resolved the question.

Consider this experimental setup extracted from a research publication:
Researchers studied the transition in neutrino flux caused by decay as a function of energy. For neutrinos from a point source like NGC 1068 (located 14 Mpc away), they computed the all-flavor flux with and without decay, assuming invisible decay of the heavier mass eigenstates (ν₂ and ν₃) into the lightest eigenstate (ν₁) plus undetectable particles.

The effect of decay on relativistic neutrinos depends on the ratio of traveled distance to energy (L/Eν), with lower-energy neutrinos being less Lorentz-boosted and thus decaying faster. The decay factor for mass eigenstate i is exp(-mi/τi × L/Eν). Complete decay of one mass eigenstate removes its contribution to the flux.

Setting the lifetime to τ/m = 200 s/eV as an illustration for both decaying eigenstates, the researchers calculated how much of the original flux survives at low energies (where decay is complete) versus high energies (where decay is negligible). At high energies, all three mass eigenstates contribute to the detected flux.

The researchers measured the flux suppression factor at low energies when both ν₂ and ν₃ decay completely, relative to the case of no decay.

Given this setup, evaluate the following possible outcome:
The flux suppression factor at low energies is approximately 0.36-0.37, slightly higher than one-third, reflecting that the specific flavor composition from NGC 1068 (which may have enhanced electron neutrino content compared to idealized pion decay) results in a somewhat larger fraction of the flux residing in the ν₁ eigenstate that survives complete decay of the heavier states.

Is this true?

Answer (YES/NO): NO